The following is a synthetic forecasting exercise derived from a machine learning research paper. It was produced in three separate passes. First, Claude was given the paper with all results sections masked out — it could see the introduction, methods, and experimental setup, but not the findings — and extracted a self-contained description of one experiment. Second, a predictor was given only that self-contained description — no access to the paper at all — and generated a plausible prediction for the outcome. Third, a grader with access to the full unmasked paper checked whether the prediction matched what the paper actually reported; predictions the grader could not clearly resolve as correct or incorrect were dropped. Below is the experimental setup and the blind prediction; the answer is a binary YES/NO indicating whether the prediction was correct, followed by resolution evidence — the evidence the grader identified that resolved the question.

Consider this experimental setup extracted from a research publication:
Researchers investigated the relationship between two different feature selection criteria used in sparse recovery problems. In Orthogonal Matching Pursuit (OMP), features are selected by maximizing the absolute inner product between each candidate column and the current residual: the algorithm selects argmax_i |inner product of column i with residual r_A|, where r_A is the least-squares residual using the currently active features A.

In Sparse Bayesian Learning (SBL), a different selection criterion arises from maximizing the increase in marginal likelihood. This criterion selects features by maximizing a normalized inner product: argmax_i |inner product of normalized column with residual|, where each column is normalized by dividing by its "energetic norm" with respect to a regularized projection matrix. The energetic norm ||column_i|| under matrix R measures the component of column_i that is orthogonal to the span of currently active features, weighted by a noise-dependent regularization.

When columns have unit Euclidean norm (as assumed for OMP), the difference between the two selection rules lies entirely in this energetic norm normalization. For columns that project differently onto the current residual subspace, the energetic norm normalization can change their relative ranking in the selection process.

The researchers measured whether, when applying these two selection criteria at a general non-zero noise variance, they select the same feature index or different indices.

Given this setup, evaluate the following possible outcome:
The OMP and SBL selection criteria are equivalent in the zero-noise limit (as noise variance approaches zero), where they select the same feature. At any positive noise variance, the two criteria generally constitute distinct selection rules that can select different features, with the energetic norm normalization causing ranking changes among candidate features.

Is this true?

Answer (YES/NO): NO